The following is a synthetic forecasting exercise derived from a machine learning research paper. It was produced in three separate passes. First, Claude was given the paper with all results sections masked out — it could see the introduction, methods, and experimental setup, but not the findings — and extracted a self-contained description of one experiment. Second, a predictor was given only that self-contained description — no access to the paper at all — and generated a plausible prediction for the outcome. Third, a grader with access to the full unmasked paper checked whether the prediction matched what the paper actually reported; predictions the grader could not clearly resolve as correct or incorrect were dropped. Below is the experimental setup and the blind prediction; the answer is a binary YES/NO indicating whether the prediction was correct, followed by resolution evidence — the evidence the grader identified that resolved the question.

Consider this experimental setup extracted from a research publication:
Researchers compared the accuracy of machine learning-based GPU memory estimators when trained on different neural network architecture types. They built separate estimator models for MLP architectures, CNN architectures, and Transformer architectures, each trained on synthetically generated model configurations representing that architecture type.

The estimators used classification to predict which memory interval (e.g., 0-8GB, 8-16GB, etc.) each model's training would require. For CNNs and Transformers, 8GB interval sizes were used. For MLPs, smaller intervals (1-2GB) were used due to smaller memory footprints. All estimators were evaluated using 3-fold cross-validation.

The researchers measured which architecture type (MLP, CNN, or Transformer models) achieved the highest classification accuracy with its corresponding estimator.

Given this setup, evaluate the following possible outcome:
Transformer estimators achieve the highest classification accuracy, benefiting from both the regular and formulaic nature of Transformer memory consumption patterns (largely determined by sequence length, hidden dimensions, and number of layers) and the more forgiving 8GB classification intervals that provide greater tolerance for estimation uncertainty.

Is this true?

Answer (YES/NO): NO